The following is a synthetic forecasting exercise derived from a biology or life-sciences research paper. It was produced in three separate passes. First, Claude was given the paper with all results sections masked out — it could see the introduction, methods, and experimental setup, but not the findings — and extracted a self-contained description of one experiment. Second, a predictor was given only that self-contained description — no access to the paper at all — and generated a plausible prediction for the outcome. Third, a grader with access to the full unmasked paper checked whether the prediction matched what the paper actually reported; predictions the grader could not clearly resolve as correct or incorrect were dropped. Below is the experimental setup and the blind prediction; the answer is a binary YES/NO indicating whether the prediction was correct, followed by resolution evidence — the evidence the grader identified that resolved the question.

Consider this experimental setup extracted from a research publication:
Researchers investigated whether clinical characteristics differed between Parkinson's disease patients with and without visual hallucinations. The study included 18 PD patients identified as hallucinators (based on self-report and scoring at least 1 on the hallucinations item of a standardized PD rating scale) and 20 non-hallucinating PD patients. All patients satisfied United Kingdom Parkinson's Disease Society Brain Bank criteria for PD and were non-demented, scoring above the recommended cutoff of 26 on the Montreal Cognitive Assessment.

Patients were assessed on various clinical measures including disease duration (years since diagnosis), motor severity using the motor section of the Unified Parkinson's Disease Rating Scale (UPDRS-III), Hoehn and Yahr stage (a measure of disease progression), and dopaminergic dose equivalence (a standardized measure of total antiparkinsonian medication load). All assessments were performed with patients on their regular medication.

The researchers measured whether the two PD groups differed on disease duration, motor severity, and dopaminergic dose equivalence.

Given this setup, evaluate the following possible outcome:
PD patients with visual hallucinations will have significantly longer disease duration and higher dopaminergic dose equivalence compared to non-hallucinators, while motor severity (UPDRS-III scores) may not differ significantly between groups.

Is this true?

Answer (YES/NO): NO